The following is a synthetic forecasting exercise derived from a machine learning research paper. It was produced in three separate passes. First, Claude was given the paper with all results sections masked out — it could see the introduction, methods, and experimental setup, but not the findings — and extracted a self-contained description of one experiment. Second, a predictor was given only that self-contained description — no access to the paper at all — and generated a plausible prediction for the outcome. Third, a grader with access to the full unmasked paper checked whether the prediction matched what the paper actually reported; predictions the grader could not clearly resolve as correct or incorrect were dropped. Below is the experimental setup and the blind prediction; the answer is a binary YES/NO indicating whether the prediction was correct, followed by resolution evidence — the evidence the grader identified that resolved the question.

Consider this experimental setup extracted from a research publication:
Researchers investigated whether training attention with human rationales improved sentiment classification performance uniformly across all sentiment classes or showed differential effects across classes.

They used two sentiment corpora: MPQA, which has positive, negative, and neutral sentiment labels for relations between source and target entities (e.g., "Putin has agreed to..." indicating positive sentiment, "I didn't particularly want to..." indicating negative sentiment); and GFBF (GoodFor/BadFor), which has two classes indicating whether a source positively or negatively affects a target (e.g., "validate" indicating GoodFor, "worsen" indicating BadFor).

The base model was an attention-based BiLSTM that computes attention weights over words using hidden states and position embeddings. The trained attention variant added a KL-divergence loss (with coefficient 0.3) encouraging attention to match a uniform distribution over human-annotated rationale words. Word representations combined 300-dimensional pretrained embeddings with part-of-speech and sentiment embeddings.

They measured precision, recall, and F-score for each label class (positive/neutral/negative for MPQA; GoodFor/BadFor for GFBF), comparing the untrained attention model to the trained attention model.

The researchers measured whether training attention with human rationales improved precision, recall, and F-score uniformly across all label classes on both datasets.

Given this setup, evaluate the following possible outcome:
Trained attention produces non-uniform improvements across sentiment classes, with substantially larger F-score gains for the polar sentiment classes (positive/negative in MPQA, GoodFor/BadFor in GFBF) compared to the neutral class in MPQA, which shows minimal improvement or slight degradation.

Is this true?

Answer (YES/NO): NO